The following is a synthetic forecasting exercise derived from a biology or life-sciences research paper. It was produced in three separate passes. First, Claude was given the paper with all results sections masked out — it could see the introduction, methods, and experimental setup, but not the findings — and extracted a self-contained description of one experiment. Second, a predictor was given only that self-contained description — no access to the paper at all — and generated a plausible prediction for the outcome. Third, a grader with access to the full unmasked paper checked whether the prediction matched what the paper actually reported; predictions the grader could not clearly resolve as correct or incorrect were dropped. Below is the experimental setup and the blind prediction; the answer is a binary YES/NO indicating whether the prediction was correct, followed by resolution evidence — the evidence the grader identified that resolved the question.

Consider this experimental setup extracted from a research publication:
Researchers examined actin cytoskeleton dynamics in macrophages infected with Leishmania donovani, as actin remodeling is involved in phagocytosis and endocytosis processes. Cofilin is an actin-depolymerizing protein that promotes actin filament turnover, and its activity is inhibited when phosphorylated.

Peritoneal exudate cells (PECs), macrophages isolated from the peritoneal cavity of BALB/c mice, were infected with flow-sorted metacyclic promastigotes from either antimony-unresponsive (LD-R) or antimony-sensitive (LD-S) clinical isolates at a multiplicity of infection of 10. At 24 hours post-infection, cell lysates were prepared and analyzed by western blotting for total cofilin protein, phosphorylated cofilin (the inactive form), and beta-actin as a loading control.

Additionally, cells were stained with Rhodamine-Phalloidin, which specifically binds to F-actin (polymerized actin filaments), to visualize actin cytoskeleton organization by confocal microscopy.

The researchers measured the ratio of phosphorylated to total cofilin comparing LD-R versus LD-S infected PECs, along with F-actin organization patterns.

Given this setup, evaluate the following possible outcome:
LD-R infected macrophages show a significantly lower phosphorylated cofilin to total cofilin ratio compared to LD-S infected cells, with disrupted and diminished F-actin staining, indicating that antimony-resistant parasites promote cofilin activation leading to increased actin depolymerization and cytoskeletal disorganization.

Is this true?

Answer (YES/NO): NO